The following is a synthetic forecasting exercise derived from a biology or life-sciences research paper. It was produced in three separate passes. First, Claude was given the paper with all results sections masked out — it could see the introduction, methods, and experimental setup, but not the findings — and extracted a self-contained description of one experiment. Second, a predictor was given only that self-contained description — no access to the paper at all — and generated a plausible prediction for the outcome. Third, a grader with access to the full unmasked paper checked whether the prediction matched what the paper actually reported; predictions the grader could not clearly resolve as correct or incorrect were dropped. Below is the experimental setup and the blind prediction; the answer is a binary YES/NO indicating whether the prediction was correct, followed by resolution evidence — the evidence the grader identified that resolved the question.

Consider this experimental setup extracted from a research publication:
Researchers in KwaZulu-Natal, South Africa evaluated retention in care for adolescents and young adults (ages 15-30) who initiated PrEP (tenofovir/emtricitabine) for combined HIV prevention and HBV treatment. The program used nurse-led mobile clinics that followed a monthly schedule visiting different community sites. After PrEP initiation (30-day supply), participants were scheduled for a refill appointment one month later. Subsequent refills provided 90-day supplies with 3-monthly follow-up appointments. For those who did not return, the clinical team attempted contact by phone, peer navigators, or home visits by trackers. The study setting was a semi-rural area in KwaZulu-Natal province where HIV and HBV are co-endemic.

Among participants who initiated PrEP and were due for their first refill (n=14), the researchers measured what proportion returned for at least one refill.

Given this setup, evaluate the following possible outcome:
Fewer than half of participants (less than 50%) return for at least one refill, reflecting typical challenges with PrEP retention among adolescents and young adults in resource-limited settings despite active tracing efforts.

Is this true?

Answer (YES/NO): NO